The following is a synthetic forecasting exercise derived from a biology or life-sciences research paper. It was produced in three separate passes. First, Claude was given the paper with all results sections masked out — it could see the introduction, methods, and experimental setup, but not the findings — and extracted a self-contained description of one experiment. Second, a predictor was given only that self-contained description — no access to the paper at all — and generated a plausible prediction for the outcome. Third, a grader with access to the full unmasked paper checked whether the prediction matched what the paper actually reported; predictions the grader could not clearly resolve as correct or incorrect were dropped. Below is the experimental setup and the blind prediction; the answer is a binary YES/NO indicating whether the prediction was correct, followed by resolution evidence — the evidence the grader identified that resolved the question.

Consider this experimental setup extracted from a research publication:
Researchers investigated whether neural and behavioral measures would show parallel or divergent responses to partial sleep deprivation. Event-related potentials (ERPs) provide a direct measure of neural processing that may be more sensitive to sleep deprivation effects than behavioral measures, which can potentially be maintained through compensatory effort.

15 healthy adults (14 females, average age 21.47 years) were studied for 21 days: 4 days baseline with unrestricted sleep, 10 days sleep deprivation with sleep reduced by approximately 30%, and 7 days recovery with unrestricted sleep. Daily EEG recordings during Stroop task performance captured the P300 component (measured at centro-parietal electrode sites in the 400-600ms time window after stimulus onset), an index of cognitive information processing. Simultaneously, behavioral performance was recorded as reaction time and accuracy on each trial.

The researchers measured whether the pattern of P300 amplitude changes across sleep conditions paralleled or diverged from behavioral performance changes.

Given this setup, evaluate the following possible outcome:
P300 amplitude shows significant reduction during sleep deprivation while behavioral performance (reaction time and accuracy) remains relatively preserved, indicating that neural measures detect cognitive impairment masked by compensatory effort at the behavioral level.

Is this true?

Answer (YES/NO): NO